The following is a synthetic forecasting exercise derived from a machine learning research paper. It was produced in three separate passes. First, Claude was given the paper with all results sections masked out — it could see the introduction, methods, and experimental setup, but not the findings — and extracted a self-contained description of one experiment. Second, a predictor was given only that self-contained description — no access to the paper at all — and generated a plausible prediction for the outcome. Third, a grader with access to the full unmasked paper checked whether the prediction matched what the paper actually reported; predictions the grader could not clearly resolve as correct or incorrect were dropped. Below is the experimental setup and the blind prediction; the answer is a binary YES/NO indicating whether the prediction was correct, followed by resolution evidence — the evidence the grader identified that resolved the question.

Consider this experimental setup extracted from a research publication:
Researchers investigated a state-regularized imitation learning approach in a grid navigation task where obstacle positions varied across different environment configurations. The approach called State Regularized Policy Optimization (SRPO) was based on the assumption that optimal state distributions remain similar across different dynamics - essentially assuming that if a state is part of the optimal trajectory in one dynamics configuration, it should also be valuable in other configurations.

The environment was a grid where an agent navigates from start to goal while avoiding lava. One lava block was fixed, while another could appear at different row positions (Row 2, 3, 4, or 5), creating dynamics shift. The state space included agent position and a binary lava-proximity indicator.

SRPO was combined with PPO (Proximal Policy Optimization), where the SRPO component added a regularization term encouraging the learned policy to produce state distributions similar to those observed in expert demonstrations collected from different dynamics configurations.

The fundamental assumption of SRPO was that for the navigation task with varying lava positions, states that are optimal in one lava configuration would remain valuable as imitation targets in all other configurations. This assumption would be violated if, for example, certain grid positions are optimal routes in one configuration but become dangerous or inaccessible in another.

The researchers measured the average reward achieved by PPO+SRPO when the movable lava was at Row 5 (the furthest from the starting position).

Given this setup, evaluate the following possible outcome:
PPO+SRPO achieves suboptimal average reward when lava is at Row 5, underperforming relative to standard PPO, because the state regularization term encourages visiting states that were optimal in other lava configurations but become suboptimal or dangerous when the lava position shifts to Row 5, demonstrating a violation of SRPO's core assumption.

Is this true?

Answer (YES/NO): NO